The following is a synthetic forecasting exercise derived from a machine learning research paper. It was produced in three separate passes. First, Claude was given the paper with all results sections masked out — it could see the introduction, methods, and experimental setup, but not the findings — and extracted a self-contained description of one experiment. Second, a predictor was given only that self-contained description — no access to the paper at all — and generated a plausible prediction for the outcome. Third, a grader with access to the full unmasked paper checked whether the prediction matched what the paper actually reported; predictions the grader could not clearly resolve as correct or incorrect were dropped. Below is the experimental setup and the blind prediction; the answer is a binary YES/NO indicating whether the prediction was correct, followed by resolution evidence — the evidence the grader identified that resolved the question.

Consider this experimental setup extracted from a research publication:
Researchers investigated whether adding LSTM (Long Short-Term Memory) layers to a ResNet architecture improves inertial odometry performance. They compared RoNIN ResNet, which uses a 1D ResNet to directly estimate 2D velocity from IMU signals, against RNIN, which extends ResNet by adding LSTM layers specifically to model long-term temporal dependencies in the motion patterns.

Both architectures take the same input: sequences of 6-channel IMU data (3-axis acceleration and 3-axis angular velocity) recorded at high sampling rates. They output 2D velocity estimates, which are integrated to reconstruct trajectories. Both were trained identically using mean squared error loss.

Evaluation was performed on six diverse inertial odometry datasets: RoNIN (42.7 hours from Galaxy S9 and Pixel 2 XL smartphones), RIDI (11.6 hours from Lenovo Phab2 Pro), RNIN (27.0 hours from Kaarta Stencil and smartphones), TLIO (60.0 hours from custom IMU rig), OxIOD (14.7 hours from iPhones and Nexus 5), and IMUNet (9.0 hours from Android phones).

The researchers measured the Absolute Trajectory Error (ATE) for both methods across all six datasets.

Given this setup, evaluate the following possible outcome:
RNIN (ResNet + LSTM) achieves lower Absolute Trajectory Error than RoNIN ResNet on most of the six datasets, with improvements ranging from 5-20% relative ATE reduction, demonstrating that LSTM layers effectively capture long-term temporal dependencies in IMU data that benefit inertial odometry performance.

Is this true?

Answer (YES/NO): NO